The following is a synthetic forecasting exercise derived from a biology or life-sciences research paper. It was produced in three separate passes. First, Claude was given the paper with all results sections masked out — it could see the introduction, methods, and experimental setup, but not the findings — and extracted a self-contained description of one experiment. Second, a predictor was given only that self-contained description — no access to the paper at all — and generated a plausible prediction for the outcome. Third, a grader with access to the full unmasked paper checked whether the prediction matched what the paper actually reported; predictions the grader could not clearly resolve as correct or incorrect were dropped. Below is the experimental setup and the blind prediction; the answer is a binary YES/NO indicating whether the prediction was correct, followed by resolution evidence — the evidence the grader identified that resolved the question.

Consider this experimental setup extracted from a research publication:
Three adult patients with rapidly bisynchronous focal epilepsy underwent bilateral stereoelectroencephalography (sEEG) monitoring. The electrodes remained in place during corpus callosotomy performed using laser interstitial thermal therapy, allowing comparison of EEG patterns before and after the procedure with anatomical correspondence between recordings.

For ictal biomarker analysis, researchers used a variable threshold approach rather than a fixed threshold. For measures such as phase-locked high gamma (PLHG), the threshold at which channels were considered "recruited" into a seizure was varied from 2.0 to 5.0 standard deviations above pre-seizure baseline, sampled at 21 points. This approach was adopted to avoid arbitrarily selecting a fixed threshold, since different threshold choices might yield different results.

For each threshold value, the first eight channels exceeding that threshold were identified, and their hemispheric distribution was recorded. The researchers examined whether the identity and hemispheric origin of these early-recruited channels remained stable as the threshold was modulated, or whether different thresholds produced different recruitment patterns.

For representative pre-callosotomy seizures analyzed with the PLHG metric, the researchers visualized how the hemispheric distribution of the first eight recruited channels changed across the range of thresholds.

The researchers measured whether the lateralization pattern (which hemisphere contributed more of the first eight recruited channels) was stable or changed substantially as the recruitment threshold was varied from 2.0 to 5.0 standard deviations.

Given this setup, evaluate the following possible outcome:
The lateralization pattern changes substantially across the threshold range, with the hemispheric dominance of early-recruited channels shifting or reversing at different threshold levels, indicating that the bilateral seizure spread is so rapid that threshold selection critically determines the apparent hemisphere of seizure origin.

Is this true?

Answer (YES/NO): YES